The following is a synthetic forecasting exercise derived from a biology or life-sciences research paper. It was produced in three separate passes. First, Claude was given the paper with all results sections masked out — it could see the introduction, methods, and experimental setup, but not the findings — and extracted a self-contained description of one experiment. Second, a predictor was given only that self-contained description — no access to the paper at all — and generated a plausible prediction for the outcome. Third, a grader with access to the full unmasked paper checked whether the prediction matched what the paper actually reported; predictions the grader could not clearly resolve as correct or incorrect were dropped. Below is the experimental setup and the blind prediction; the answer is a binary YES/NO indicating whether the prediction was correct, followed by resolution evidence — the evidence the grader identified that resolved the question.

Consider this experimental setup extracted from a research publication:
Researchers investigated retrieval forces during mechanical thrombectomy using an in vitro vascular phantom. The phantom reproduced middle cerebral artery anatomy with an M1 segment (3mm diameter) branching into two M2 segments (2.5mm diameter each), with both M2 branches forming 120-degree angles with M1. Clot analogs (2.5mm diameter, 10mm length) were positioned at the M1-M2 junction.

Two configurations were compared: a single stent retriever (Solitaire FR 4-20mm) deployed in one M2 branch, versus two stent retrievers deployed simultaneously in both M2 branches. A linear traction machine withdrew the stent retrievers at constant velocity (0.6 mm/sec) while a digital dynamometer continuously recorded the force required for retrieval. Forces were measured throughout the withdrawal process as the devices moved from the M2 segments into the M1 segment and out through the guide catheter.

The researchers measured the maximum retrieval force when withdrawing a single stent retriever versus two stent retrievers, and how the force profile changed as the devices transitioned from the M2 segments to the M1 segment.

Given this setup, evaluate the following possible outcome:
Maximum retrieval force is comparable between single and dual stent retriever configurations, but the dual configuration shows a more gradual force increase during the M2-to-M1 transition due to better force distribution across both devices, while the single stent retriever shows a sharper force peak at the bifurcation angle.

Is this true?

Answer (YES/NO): NO